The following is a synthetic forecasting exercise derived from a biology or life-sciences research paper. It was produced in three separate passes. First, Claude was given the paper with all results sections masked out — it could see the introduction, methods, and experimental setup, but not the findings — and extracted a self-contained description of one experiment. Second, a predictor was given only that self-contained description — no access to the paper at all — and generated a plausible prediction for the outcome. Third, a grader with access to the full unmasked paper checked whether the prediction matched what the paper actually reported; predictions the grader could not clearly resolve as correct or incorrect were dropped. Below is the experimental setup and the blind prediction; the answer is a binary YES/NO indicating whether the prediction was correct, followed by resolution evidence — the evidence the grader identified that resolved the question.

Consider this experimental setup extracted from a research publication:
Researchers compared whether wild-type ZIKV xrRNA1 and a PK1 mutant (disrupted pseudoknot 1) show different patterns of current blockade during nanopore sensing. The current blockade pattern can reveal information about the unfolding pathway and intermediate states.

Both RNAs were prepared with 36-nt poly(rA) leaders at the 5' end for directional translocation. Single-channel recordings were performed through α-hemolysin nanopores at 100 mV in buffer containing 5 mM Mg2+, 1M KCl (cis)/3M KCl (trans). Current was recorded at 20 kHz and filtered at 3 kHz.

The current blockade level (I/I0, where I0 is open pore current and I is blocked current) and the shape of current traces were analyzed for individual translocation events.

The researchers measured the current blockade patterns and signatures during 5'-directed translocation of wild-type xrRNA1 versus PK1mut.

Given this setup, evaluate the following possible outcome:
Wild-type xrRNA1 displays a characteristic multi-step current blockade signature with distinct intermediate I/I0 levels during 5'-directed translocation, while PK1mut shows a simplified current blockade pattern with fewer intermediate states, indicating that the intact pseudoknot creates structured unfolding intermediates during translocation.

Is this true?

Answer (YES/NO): YES